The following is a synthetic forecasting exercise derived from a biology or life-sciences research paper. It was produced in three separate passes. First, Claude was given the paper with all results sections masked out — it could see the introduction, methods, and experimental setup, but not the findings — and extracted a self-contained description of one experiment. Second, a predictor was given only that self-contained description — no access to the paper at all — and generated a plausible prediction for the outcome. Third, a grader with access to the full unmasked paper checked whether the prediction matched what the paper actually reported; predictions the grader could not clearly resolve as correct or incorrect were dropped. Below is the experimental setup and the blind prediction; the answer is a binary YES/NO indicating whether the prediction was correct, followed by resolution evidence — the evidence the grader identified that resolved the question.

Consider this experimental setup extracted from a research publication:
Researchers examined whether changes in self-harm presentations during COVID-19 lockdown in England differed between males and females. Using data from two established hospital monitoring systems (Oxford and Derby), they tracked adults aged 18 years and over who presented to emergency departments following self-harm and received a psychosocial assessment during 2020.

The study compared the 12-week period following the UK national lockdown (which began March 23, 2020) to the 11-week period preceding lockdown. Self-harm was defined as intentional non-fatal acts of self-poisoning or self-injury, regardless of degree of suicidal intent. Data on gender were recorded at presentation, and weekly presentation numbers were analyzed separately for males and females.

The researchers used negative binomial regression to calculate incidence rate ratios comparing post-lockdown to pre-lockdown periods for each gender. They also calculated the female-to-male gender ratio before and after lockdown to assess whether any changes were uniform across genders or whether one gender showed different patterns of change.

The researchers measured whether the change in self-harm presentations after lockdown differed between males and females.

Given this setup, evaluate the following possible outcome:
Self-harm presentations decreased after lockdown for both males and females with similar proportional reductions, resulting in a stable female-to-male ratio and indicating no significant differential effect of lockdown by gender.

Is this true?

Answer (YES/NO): NO